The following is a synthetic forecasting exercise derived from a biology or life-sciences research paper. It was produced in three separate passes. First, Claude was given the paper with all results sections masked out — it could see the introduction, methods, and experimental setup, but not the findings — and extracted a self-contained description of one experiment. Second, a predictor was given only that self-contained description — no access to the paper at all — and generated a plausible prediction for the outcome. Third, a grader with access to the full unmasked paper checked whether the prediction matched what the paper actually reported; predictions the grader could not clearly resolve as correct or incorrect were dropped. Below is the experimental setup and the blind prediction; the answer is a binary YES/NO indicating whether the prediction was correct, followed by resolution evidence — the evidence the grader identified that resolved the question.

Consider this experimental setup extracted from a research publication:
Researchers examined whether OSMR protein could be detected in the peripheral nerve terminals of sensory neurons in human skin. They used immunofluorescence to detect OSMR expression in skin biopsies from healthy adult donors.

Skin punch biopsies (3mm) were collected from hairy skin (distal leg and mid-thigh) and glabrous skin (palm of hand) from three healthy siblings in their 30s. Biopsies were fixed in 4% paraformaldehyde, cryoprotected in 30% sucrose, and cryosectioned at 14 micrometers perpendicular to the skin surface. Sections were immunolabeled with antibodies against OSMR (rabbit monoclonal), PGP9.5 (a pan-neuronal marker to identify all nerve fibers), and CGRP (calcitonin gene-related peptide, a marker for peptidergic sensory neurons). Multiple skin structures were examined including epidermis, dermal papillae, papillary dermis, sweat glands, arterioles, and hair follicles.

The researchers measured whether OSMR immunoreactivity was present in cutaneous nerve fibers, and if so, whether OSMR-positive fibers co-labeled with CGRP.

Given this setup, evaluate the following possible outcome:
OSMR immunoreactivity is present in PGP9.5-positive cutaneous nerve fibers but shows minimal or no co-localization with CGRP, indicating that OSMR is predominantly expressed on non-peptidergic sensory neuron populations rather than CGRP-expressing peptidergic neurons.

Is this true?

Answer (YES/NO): NO